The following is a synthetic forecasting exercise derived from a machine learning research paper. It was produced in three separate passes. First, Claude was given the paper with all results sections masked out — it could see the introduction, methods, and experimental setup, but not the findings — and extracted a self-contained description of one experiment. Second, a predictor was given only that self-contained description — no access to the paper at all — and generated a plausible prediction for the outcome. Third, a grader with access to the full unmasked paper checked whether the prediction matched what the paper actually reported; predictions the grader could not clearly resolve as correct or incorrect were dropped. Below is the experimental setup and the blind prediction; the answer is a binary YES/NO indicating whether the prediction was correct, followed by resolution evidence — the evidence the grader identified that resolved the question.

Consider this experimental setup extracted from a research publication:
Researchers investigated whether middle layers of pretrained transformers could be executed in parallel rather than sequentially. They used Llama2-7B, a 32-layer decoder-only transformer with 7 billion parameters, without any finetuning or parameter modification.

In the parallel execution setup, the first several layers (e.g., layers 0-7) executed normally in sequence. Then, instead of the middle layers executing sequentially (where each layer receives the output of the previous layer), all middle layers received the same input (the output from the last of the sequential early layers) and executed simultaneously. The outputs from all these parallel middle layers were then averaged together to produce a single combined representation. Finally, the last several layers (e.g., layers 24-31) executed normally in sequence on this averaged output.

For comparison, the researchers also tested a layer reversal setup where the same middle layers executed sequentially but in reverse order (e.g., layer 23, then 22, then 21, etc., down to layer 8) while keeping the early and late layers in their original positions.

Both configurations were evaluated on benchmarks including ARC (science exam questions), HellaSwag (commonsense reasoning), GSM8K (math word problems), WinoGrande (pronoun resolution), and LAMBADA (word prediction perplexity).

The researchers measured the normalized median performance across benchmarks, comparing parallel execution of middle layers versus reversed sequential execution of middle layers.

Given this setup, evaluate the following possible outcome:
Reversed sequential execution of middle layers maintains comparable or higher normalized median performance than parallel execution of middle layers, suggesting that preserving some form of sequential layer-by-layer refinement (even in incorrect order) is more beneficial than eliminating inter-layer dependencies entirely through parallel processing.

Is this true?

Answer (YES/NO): YES